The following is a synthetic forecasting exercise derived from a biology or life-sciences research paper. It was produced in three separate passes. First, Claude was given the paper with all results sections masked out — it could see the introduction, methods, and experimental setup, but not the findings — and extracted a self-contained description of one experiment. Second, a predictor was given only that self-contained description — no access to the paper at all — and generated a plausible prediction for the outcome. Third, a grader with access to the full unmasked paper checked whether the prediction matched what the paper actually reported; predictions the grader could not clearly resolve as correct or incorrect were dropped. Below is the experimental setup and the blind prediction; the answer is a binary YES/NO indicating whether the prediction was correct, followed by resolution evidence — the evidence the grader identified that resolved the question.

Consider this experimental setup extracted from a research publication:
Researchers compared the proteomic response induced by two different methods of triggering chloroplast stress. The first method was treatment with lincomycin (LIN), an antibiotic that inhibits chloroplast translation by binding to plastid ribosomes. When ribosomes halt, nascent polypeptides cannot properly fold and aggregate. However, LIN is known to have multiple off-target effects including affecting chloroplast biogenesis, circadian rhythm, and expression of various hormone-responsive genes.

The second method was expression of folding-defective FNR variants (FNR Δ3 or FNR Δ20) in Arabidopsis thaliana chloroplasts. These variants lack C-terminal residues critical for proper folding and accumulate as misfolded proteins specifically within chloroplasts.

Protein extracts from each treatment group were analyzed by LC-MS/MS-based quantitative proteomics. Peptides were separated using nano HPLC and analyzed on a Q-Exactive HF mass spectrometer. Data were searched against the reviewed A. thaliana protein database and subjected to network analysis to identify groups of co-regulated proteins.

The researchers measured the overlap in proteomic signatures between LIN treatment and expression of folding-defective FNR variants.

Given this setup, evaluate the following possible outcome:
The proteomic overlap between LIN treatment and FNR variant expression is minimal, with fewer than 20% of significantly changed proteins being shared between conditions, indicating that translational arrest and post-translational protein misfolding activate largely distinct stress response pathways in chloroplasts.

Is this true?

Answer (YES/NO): YES